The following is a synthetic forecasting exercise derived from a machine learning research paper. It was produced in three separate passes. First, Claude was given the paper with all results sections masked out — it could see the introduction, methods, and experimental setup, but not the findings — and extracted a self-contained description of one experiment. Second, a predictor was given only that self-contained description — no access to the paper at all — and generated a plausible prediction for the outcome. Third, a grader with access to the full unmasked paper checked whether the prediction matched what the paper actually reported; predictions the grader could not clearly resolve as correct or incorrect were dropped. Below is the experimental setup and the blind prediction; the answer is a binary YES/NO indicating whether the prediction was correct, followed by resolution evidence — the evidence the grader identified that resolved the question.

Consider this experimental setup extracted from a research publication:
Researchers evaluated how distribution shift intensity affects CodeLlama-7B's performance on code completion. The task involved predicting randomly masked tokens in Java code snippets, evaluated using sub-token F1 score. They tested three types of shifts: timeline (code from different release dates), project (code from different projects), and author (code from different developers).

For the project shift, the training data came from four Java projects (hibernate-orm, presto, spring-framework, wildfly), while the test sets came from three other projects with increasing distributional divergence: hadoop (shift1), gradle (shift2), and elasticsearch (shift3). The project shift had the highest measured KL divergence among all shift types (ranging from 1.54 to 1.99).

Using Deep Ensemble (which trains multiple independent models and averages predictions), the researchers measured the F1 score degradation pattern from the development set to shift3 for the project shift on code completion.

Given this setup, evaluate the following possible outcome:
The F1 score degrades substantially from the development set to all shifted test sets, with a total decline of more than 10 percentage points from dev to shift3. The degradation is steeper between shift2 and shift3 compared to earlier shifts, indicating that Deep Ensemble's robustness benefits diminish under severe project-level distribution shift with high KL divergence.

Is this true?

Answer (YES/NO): NO